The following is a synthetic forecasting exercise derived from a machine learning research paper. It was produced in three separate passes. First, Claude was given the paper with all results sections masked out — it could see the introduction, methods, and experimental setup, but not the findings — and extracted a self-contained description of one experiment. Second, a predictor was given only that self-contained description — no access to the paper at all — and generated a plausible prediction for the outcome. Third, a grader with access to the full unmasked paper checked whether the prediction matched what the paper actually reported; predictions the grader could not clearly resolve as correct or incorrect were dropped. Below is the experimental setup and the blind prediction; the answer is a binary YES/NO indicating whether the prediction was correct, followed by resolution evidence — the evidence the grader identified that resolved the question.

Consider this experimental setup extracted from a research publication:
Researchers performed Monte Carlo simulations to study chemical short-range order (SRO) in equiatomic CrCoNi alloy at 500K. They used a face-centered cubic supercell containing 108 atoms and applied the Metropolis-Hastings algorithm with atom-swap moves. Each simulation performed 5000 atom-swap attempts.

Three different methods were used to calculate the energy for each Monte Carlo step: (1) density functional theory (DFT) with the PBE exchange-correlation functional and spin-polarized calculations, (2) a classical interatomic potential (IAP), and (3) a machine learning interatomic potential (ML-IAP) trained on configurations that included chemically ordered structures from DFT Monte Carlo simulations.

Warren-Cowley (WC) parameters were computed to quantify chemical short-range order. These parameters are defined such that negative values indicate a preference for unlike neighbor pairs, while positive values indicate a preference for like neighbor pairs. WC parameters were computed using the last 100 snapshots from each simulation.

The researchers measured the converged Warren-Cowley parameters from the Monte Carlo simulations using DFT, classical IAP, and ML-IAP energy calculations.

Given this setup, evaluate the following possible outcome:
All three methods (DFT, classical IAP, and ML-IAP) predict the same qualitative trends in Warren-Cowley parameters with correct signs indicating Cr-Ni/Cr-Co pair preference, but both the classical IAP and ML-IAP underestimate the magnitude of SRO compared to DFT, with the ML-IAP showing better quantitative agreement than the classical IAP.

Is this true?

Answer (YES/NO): NO